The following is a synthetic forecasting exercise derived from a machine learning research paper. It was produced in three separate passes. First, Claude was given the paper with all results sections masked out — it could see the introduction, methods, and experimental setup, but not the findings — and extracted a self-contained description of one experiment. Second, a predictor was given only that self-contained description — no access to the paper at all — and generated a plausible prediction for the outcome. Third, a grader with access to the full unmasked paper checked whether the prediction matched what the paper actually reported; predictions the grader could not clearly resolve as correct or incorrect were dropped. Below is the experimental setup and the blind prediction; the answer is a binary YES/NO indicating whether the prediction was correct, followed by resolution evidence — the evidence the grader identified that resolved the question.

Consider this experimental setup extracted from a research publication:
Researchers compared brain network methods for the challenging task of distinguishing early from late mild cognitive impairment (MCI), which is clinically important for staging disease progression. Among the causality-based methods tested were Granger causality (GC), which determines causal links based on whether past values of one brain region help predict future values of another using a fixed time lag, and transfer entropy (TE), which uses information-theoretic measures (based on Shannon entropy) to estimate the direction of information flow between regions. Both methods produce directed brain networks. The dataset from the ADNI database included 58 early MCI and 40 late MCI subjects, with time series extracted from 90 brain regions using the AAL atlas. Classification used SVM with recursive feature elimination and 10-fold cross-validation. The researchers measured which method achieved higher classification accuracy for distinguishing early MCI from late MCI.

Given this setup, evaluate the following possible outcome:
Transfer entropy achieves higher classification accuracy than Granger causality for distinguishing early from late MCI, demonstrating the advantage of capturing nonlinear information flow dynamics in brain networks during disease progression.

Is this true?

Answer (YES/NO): NO